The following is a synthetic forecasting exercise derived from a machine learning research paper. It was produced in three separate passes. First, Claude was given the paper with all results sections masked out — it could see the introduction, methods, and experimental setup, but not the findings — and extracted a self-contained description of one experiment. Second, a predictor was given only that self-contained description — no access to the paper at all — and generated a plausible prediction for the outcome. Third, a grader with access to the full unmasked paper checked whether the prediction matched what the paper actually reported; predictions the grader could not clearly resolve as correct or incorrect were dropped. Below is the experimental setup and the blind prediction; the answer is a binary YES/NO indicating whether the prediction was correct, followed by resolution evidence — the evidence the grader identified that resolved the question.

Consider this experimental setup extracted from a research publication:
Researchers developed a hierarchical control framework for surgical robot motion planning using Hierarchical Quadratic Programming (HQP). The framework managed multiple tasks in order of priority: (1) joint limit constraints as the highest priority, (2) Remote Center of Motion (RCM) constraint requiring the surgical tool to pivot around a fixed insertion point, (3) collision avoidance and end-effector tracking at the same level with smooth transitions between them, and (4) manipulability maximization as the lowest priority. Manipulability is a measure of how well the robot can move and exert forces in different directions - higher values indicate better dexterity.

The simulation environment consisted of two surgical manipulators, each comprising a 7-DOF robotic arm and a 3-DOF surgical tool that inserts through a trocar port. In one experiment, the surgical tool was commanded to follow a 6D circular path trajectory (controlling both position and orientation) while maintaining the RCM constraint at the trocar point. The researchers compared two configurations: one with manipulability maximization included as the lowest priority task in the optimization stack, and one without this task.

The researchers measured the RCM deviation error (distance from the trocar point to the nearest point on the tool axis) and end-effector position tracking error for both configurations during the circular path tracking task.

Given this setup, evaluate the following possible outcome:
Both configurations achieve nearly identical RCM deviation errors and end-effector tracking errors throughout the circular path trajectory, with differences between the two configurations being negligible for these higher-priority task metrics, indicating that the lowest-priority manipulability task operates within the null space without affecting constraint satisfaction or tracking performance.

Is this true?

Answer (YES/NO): NO